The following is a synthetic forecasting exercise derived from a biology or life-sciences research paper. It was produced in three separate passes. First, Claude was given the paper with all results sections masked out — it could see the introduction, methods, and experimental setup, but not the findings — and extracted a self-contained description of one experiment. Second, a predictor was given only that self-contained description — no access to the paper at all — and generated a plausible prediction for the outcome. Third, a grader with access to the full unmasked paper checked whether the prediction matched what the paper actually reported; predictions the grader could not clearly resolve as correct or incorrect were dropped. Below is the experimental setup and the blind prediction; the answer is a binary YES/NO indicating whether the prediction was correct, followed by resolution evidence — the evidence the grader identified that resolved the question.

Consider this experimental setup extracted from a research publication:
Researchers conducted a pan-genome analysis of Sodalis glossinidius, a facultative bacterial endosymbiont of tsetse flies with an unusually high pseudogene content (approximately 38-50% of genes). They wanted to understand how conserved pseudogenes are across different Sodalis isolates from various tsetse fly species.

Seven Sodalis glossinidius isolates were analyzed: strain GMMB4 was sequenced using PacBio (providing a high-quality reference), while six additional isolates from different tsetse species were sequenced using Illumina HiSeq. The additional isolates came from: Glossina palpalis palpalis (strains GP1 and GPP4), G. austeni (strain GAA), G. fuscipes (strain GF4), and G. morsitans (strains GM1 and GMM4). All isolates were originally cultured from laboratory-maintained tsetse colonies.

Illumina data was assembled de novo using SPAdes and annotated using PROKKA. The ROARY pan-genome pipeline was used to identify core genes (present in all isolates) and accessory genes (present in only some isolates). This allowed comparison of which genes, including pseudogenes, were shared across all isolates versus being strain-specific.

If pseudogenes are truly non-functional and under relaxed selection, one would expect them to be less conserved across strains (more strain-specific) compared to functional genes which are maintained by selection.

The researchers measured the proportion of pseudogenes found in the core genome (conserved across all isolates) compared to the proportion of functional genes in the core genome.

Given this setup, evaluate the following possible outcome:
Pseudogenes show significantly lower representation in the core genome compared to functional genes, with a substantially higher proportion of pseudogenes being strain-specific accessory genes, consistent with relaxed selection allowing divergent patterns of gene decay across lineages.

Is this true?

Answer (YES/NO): NO